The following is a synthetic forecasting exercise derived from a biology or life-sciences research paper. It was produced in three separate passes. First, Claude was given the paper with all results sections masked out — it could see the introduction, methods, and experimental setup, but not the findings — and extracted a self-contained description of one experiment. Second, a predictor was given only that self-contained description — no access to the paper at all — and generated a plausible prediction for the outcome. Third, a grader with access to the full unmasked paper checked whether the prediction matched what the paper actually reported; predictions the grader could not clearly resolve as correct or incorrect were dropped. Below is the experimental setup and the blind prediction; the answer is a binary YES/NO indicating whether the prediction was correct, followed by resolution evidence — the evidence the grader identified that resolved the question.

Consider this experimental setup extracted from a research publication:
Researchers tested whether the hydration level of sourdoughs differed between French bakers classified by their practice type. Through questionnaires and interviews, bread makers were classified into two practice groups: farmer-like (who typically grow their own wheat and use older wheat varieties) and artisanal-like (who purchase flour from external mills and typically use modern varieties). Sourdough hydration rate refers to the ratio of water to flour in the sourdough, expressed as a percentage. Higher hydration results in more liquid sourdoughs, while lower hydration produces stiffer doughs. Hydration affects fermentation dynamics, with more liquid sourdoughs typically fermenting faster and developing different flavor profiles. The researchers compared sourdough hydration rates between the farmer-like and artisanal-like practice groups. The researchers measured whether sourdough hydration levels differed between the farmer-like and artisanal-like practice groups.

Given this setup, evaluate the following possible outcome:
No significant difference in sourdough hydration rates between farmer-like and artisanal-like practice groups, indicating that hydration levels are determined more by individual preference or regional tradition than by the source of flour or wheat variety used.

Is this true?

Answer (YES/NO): NO